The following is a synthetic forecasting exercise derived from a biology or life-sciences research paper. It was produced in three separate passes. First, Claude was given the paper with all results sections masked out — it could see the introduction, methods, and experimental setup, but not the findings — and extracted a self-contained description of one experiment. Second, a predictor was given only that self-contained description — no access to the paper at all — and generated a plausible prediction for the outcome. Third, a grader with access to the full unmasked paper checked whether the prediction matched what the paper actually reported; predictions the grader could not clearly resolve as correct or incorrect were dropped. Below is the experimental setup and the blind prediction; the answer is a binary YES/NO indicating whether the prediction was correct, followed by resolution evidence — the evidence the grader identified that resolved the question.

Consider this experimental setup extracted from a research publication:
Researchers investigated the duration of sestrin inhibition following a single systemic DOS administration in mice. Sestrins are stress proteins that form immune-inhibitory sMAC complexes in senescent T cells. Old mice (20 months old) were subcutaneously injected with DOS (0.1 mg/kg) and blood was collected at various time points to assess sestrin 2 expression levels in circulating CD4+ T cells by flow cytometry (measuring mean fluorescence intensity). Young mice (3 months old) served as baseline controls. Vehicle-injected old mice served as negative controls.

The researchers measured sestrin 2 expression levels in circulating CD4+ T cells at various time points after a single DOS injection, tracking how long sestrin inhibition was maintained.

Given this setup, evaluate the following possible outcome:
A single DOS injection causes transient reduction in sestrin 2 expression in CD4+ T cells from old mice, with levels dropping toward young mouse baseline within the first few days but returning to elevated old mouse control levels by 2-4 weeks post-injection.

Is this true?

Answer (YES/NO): NO